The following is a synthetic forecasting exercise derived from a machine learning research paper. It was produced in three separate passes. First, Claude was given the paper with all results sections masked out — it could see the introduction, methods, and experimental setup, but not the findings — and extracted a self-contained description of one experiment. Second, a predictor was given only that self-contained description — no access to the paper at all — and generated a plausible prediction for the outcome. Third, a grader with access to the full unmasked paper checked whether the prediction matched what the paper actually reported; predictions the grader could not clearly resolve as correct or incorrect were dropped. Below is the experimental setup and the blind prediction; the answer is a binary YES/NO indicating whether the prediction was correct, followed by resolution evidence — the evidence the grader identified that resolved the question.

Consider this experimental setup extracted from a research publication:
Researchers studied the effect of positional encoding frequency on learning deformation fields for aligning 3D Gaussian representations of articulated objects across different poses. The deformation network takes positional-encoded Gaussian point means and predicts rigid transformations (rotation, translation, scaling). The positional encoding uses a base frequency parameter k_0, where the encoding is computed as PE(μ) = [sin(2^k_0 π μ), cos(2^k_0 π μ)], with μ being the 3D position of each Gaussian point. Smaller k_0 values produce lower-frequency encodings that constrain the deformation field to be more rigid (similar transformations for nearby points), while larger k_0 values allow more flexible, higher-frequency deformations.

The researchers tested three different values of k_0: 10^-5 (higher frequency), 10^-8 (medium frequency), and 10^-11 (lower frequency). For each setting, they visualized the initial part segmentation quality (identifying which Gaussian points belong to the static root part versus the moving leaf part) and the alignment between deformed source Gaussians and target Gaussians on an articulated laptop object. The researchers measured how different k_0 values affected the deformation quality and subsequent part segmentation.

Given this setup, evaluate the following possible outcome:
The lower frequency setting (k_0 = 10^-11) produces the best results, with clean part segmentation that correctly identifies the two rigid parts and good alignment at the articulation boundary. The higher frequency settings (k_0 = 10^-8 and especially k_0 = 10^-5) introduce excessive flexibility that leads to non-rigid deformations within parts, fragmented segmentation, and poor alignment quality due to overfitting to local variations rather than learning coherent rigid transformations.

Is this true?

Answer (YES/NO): NO